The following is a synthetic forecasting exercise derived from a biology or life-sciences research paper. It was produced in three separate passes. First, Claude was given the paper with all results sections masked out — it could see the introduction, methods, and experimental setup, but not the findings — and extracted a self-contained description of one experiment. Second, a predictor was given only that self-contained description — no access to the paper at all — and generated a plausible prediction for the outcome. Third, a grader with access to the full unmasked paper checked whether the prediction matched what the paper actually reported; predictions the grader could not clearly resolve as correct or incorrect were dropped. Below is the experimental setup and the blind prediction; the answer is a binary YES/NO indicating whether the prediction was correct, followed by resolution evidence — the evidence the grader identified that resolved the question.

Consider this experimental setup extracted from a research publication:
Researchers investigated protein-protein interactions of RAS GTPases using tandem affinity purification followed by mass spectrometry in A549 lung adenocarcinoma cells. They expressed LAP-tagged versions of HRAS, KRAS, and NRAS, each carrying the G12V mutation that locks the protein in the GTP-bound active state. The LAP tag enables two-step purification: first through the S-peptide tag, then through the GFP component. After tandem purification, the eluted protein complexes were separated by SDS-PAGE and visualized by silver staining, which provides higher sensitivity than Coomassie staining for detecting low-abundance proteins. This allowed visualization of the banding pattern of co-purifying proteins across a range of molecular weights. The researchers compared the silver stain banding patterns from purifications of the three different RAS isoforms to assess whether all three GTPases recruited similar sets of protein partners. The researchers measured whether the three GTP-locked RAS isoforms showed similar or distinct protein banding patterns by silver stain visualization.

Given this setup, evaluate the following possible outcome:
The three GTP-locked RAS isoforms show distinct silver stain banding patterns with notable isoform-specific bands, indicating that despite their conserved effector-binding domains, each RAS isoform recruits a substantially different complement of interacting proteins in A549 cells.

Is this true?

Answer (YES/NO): YES